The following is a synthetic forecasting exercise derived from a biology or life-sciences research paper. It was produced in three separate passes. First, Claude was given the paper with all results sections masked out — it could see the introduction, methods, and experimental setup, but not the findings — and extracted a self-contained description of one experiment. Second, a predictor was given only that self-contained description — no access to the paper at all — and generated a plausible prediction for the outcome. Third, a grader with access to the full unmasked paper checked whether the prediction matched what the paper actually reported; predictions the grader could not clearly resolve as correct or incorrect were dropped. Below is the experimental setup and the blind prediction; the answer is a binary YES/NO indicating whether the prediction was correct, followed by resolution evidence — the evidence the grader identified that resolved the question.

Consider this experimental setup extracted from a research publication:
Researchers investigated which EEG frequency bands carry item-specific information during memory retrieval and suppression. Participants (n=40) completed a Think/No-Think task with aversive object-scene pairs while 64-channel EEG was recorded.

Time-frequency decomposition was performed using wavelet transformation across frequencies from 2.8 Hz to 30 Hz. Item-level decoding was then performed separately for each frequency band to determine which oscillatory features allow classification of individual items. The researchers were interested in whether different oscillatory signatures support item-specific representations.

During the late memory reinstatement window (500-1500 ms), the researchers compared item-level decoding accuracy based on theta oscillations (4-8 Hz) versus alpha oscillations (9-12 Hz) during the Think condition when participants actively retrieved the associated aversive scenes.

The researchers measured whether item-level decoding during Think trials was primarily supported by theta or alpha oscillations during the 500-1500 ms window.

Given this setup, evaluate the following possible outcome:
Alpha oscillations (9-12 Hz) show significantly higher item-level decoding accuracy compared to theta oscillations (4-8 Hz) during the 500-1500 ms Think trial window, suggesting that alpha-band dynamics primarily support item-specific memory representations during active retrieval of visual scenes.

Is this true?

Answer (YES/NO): NO